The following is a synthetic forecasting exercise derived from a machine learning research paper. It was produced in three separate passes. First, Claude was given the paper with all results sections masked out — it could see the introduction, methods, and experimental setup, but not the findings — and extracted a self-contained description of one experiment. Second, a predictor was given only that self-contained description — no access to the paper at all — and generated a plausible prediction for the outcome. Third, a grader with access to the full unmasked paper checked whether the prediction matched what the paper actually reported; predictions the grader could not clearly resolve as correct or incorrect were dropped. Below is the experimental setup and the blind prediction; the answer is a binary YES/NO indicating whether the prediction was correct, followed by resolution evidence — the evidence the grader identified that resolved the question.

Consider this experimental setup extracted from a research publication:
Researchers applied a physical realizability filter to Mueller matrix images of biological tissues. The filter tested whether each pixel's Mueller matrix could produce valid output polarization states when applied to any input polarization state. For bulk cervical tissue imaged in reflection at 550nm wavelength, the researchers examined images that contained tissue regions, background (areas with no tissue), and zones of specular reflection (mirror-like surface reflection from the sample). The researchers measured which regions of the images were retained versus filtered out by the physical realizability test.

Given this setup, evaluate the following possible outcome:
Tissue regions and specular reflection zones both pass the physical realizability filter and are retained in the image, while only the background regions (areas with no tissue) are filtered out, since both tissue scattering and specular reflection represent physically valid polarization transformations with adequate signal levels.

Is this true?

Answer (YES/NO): NO